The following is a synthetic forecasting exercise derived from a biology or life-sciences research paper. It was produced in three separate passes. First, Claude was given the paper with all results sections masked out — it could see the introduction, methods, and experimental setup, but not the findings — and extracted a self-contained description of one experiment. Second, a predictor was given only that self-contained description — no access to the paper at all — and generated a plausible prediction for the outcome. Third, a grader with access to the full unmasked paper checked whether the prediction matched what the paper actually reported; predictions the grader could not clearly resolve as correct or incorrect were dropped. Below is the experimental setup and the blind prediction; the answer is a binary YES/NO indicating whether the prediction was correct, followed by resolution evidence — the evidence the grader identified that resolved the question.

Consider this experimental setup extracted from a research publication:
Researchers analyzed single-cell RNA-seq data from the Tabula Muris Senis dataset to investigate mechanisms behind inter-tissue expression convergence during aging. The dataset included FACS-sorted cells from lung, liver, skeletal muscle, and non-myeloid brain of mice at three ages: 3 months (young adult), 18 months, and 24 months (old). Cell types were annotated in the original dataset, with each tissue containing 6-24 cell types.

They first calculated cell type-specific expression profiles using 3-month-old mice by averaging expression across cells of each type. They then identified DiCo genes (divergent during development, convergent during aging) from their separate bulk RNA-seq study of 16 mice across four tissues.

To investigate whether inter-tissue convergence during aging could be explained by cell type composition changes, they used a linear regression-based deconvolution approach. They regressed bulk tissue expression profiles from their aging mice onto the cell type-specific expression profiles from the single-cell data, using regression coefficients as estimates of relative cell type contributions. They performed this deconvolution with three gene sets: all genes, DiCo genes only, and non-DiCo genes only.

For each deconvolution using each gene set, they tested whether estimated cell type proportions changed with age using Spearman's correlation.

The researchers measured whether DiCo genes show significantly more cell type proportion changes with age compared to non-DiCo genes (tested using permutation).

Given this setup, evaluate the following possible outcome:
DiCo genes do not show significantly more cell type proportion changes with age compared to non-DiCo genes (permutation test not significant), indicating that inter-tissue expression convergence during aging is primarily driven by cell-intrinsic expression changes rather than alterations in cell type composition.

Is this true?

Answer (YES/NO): NO